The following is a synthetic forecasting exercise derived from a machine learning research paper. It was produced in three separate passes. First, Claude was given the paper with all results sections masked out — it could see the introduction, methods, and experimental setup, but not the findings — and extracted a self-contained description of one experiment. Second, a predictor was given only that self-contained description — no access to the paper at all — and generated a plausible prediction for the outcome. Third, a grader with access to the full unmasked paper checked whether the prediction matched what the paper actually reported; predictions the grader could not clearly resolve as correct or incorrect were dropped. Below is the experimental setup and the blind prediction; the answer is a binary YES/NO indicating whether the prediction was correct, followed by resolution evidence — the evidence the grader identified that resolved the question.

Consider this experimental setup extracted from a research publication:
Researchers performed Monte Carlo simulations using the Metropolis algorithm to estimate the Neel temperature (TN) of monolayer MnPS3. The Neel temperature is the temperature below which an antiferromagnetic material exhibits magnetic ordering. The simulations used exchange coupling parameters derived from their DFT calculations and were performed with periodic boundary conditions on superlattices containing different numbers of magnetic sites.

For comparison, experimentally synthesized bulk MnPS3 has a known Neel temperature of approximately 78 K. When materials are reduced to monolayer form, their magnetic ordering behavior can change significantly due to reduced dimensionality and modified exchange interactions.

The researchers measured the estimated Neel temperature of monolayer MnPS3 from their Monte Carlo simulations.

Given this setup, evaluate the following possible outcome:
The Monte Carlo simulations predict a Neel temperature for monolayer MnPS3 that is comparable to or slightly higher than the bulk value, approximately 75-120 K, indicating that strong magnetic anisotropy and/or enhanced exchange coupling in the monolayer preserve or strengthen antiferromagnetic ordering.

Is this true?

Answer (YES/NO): YES